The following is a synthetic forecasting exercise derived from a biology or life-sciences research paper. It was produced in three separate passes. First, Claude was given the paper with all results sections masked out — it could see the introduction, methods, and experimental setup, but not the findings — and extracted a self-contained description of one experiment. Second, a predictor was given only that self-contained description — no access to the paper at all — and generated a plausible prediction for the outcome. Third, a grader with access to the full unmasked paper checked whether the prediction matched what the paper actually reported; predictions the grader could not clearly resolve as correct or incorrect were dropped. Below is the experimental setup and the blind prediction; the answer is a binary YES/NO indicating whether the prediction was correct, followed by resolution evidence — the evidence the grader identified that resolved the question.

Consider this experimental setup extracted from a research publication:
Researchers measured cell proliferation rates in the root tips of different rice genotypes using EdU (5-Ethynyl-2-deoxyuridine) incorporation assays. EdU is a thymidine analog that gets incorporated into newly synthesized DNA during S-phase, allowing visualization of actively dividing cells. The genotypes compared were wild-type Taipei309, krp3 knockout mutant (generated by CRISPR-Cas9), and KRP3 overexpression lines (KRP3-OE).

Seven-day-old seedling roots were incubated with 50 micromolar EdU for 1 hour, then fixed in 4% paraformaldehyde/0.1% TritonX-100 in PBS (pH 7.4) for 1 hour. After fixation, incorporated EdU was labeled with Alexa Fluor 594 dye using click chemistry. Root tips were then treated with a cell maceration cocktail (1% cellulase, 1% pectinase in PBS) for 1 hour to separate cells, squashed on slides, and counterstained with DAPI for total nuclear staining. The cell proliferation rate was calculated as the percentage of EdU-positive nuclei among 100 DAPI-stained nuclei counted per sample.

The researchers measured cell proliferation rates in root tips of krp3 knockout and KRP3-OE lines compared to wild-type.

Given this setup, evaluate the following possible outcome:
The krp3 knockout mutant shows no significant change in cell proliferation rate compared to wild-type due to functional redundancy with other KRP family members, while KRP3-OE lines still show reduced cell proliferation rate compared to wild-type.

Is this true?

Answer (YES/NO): NO